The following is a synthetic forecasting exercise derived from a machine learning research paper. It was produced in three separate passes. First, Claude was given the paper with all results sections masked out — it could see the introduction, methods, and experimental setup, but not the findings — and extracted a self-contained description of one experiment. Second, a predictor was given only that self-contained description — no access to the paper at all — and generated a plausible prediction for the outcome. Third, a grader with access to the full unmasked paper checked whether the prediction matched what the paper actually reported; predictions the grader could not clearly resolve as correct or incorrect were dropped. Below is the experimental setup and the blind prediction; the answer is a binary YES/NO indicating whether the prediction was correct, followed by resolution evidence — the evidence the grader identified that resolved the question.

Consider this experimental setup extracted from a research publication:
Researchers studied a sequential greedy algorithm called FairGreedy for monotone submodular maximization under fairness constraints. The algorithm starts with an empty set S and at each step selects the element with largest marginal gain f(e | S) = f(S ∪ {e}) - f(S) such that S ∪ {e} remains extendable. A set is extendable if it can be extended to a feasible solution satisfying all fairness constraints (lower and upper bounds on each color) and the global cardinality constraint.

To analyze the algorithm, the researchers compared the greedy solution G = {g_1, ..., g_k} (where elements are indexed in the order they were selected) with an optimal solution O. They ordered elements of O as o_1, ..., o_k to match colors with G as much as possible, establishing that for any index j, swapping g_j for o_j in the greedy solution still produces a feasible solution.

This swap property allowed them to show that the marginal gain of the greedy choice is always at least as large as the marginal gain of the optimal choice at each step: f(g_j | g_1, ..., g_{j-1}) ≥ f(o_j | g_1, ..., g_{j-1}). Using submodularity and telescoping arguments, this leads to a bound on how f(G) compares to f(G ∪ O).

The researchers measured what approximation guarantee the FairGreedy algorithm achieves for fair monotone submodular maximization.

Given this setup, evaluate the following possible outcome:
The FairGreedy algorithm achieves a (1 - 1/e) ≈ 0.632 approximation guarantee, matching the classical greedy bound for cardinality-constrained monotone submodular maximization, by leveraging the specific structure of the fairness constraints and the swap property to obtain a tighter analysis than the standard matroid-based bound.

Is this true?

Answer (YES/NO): NO